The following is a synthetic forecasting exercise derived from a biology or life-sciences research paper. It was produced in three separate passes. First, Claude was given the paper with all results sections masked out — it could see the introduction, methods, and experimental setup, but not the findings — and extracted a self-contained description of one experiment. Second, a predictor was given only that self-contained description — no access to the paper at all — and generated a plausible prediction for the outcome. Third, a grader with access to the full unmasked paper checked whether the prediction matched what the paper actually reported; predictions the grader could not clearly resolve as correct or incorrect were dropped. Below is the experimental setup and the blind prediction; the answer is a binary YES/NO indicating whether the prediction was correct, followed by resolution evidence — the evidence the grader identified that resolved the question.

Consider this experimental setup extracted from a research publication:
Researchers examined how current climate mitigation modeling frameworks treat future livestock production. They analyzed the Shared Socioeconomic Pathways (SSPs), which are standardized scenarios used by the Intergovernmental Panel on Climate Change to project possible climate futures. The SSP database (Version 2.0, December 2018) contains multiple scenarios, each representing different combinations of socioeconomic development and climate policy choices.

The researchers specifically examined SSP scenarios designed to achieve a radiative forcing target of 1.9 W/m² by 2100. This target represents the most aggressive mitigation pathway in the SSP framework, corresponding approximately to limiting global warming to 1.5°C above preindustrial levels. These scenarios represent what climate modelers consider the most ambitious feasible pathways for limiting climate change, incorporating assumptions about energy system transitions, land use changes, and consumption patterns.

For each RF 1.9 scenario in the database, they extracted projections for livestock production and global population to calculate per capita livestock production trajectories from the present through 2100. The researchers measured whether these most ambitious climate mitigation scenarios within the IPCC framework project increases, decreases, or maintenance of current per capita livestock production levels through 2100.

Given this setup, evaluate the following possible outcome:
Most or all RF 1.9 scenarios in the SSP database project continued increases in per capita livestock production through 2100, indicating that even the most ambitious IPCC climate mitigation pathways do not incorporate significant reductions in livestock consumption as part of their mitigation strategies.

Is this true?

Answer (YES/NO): YES